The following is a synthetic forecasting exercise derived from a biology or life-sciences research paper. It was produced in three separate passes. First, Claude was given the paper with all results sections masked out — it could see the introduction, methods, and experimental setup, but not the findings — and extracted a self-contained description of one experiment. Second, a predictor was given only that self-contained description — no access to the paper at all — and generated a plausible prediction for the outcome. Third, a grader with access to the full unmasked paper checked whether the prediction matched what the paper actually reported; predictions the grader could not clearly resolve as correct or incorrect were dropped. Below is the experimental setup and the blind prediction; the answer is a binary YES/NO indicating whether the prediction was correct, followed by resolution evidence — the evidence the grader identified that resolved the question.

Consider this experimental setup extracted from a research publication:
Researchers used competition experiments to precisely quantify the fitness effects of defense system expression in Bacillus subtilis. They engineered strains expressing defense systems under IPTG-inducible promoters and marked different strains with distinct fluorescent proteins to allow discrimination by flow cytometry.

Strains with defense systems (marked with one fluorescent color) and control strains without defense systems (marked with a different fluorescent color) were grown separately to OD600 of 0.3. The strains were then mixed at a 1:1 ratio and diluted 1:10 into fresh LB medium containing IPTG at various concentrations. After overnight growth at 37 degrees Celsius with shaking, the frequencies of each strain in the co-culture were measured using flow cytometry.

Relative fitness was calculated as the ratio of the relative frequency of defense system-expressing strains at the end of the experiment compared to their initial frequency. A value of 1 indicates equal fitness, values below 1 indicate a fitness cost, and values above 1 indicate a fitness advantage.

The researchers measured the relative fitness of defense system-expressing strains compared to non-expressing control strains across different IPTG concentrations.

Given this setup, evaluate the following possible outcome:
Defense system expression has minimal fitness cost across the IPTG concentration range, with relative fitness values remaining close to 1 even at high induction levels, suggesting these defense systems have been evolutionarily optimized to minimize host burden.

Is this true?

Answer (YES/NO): NO